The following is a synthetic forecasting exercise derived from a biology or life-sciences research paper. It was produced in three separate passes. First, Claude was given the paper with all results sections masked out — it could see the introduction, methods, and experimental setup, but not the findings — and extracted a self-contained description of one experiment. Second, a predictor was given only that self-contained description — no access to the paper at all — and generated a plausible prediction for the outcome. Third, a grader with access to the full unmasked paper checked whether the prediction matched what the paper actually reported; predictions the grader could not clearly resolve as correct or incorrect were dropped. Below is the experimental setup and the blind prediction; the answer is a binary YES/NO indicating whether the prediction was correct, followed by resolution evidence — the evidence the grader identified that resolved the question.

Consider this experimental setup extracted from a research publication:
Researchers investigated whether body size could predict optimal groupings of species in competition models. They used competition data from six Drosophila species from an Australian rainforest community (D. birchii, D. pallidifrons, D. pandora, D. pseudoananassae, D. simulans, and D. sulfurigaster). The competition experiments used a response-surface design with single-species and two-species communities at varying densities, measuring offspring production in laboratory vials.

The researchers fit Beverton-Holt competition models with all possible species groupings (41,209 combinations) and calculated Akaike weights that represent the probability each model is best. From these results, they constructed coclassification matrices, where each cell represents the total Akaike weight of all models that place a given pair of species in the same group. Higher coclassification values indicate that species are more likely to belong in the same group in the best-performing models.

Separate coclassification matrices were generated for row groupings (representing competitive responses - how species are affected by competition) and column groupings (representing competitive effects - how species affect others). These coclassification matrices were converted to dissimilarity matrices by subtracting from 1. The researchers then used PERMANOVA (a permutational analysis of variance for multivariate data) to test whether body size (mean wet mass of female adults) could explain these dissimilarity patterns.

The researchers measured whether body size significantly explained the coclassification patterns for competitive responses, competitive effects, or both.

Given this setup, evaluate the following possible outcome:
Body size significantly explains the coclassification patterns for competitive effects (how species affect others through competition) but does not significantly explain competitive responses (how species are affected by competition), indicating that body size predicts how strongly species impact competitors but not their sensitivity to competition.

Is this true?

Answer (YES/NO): NO